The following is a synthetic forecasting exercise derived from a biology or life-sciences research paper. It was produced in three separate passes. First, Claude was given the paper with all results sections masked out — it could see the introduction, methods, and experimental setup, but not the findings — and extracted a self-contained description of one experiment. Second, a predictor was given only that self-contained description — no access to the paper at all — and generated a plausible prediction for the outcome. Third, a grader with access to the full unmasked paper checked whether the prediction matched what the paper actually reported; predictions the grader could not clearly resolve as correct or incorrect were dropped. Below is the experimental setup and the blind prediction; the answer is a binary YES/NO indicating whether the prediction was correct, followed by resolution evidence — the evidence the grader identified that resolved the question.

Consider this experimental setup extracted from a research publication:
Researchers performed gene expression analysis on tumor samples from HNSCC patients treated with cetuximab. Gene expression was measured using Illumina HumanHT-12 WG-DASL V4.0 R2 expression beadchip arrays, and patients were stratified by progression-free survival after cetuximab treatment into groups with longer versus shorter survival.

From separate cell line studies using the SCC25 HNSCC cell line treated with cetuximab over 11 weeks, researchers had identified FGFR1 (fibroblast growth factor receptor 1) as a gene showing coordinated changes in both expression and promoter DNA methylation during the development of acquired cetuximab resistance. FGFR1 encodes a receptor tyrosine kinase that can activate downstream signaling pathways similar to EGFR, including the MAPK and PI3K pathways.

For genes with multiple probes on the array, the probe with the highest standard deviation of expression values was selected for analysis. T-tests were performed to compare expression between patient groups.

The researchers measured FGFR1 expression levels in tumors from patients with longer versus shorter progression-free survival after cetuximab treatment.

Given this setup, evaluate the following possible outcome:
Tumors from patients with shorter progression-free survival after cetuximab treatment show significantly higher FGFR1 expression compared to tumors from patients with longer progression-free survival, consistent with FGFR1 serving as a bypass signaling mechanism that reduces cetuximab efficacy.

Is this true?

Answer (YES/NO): YES